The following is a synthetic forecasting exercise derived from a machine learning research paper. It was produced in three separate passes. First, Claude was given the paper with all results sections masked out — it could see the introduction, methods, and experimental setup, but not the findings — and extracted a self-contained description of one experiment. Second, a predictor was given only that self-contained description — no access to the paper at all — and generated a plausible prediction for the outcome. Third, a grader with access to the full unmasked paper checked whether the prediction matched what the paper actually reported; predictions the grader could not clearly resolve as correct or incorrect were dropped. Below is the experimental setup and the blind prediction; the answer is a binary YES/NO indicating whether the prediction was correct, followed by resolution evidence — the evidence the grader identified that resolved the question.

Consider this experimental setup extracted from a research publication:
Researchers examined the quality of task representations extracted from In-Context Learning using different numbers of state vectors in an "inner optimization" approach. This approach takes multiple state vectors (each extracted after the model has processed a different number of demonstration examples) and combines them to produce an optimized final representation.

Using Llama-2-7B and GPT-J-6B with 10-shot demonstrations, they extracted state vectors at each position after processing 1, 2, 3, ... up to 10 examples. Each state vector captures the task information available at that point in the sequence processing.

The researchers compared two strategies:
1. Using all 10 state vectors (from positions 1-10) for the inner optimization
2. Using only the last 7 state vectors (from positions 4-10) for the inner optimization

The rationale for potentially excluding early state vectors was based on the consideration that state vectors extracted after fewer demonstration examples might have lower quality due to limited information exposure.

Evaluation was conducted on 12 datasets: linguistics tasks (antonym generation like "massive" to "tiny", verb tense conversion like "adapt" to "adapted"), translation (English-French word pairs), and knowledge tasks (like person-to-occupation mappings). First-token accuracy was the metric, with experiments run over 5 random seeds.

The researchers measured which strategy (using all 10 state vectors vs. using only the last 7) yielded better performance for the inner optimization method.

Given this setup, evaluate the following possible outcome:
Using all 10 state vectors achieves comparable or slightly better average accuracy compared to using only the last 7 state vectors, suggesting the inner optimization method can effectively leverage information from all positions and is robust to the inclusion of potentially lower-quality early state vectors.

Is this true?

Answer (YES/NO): NO